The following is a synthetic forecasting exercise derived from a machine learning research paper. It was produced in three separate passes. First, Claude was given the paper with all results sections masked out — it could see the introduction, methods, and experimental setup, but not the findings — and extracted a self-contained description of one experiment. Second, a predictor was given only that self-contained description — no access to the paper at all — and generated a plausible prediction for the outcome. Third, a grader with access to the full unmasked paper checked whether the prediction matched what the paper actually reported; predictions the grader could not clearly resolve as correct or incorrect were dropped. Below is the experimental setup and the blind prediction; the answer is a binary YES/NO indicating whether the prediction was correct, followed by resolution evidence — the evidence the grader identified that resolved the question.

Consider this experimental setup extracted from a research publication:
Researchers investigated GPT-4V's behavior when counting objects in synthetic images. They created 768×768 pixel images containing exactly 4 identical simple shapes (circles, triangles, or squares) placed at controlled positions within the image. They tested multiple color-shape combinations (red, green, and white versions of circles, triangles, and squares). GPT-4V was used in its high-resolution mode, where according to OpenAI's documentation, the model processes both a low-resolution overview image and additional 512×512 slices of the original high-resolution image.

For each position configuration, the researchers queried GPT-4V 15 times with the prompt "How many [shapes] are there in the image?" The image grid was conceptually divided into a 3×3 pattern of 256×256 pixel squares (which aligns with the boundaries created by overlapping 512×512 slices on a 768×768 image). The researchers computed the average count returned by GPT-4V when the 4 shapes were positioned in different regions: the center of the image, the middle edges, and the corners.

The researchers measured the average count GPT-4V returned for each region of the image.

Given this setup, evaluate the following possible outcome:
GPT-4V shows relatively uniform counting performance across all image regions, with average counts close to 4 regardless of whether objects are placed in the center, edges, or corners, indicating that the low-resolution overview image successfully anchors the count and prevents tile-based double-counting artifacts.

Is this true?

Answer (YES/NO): NO